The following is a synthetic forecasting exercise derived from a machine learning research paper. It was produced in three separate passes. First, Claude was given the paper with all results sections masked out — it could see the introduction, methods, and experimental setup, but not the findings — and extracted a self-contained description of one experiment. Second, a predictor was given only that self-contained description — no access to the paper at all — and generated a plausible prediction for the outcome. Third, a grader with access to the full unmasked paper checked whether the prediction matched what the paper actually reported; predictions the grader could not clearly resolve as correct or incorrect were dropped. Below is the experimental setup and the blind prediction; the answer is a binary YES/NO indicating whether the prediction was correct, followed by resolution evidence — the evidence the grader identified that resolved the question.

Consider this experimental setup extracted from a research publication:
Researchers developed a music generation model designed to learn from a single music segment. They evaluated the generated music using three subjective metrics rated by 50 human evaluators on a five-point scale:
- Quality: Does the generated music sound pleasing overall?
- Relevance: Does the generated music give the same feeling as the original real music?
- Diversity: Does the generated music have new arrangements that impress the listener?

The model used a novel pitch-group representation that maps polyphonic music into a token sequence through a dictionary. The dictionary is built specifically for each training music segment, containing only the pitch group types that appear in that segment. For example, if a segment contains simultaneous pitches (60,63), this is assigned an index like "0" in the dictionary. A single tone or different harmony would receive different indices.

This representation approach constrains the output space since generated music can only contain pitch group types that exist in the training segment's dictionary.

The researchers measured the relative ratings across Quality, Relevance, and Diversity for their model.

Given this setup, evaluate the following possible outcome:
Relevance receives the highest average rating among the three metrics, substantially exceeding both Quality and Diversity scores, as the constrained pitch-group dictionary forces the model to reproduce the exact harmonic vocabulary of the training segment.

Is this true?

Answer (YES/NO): YES